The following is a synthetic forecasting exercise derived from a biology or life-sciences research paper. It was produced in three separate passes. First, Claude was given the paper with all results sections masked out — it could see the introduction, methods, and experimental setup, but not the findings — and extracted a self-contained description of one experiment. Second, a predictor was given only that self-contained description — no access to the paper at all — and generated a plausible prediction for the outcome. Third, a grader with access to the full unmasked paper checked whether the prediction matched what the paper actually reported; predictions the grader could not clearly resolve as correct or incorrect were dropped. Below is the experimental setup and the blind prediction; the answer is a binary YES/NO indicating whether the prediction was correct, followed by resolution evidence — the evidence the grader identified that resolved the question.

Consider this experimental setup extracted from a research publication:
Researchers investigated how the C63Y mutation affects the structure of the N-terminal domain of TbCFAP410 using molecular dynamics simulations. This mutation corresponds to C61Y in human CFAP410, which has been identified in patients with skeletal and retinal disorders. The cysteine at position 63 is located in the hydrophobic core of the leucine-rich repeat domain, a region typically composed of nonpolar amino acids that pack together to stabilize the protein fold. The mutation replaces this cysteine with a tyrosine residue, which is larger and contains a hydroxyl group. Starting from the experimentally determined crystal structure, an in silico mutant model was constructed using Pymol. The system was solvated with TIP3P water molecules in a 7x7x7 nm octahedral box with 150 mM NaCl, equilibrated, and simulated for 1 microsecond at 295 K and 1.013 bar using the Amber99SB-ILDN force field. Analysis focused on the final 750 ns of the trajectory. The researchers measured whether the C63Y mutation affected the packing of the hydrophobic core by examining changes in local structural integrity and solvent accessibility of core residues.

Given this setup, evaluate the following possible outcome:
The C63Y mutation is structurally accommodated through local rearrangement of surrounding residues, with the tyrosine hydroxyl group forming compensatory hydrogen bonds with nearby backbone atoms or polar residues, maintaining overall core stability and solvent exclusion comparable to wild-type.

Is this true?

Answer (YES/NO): NO